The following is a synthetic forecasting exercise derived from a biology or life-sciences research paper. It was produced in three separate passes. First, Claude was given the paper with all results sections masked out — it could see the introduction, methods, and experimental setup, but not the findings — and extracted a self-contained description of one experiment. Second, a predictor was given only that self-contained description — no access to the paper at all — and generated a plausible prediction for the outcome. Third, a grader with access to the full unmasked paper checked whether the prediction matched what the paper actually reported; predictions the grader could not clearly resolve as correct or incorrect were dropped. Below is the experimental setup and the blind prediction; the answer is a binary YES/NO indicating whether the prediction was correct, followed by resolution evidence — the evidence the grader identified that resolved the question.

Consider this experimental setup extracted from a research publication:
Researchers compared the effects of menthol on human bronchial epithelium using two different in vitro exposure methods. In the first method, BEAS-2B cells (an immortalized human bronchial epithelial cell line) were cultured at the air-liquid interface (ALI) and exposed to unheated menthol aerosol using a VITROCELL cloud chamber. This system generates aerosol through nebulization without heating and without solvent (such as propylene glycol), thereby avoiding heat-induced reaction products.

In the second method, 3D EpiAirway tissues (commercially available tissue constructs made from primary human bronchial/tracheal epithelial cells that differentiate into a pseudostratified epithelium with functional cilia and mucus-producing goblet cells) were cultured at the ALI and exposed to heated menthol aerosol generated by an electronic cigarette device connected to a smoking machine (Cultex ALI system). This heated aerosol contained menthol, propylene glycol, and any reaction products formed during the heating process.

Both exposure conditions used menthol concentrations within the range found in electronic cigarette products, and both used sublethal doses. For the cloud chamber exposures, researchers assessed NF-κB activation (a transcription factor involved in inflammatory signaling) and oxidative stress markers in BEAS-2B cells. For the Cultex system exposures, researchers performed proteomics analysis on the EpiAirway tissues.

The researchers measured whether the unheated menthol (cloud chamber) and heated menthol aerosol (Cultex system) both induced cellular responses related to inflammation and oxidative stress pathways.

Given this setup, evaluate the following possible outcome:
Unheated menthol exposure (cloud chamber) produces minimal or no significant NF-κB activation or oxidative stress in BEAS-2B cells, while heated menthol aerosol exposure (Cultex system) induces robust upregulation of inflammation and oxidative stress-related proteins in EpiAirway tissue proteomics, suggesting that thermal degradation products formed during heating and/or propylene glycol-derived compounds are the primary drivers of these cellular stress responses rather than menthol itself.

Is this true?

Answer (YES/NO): NO